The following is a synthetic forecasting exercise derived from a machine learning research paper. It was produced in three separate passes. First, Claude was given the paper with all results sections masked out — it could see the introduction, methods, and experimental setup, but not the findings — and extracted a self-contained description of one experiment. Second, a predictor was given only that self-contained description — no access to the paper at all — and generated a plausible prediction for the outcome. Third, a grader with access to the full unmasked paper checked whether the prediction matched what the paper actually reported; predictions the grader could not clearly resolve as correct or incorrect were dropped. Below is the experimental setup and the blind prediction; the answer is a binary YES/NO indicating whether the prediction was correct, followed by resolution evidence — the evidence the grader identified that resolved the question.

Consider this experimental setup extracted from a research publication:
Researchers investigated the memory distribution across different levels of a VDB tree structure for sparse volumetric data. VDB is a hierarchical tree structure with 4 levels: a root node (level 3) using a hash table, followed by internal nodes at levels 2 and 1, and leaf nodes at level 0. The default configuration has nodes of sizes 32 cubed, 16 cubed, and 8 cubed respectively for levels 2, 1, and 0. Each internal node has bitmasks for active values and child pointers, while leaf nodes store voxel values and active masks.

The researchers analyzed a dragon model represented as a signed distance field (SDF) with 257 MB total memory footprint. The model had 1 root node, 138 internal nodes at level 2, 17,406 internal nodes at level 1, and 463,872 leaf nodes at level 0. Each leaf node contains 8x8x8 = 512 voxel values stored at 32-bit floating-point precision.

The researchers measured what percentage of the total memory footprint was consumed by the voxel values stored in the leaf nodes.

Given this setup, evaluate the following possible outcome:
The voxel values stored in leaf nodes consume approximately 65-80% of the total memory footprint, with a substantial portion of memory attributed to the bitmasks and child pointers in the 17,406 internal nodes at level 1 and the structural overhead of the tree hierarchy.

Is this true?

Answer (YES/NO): NO